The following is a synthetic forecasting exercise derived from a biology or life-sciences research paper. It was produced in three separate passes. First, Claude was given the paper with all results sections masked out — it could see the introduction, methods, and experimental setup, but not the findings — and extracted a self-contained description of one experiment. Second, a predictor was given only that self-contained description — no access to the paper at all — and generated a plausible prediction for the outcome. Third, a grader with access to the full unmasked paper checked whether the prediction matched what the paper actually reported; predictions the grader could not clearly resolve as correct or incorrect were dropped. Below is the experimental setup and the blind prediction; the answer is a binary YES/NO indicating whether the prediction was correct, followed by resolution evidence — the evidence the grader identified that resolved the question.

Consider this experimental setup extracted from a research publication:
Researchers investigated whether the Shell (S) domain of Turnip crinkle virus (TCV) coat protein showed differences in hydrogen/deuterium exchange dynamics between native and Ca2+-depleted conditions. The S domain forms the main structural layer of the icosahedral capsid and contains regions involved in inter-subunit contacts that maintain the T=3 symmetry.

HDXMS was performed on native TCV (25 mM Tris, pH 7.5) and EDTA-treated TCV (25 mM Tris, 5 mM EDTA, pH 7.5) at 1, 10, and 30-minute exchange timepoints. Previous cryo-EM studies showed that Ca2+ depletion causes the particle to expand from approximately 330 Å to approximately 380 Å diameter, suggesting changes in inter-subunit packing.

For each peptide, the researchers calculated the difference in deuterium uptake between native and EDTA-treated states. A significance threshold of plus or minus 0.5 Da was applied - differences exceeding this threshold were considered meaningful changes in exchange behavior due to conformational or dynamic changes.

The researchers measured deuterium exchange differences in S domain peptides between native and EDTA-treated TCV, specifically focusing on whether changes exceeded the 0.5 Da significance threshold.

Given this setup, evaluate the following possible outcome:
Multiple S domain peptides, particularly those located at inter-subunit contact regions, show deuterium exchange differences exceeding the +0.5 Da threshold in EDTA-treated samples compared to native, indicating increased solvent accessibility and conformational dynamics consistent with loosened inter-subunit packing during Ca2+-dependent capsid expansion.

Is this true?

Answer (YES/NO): YES